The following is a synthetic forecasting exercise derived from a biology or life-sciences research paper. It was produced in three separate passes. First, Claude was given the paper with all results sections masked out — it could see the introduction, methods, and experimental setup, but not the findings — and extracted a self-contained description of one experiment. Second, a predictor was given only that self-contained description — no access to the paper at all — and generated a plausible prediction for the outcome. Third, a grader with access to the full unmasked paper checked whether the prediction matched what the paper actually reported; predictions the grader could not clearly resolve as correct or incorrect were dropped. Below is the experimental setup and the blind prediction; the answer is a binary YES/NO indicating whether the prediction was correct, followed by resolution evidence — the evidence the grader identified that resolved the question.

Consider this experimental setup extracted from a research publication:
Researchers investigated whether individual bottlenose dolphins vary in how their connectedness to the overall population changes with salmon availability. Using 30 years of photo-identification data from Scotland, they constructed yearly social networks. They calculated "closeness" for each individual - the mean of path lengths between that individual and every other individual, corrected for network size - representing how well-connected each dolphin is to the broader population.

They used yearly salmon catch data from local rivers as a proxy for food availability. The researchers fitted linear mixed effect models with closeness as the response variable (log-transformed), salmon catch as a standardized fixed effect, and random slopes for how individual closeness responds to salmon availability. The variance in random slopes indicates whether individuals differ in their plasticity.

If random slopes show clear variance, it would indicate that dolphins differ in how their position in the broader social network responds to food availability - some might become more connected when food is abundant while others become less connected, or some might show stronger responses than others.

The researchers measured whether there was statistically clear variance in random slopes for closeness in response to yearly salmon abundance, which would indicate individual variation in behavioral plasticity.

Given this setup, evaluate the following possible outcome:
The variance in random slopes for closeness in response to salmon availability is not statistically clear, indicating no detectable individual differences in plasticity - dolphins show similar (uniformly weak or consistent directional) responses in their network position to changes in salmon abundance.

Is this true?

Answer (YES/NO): NO